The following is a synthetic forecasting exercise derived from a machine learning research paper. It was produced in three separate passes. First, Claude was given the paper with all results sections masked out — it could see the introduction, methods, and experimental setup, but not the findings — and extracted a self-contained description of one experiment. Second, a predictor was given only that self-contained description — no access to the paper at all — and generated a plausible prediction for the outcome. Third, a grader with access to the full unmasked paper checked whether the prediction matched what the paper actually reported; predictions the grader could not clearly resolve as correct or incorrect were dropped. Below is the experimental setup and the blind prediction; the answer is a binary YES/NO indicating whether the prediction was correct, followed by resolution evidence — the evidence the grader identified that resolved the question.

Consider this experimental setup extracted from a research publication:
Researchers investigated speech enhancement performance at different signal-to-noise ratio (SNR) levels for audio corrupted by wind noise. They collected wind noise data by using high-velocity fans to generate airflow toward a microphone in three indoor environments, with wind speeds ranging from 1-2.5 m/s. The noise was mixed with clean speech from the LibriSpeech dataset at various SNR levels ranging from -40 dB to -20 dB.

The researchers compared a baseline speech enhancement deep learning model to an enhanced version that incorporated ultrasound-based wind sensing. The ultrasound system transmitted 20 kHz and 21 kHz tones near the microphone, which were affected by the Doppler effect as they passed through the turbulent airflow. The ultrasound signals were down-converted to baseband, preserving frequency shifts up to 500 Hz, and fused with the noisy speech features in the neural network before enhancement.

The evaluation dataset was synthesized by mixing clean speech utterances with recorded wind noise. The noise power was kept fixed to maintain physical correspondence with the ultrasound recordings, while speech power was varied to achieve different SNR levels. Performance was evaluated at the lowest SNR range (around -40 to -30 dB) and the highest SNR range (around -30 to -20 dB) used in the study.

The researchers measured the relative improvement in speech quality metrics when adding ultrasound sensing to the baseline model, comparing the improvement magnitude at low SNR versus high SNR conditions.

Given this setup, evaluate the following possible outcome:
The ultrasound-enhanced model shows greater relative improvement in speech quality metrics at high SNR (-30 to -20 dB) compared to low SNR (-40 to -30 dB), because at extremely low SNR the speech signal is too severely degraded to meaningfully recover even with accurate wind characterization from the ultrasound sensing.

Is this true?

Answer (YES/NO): NO